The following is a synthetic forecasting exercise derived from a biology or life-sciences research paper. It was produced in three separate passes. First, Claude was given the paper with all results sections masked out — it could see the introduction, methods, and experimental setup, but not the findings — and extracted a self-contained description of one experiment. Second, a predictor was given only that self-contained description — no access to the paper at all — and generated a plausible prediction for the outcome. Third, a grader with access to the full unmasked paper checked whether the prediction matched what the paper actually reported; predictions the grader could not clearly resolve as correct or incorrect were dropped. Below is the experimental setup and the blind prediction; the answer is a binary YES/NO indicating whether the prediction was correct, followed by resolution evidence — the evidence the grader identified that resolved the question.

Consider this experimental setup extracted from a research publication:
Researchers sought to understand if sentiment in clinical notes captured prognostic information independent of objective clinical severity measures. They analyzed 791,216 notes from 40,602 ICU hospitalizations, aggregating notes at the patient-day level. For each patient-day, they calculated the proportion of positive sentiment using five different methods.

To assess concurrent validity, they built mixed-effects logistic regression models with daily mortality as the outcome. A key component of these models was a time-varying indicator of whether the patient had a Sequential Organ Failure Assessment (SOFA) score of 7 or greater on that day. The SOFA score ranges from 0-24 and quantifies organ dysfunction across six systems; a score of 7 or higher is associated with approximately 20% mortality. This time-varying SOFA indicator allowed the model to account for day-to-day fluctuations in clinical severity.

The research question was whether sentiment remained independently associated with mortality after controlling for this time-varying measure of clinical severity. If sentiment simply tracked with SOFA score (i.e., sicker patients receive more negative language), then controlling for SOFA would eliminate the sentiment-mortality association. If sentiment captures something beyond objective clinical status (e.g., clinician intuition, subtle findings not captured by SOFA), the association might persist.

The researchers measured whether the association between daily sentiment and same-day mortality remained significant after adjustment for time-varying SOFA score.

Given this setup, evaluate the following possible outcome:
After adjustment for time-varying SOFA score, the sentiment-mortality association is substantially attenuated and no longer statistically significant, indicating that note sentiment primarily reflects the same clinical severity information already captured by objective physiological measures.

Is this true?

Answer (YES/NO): NO